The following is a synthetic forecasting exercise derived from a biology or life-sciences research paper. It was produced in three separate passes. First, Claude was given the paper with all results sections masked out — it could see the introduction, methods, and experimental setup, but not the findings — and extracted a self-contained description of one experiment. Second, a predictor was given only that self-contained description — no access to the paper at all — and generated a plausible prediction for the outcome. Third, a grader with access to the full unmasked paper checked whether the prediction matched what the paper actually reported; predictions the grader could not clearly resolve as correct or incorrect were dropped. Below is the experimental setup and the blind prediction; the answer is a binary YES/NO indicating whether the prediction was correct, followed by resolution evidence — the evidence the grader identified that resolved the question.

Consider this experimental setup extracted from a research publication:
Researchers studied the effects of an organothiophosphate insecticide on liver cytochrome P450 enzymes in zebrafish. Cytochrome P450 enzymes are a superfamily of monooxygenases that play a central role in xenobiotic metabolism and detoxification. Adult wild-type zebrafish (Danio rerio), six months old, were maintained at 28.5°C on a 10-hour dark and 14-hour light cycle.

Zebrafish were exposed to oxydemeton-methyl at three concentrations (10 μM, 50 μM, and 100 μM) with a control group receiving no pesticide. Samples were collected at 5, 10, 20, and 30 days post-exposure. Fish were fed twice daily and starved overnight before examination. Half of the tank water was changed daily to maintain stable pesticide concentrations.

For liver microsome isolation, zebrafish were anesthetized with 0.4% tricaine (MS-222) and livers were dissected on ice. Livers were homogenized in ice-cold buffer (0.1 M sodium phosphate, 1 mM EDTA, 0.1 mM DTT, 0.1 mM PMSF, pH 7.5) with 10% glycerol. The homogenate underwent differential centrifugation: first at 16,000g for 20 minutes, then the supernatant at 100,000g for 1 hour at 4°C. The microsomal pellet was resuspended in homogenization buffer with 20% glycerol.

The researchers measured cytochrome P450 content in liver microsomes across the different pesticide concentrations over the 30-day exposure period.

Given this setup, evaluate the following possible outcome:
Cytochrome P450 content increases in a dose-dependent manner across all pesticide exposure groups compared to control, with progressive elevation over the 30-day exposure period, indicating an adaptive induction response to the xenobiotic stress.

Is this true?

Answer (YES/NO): NO